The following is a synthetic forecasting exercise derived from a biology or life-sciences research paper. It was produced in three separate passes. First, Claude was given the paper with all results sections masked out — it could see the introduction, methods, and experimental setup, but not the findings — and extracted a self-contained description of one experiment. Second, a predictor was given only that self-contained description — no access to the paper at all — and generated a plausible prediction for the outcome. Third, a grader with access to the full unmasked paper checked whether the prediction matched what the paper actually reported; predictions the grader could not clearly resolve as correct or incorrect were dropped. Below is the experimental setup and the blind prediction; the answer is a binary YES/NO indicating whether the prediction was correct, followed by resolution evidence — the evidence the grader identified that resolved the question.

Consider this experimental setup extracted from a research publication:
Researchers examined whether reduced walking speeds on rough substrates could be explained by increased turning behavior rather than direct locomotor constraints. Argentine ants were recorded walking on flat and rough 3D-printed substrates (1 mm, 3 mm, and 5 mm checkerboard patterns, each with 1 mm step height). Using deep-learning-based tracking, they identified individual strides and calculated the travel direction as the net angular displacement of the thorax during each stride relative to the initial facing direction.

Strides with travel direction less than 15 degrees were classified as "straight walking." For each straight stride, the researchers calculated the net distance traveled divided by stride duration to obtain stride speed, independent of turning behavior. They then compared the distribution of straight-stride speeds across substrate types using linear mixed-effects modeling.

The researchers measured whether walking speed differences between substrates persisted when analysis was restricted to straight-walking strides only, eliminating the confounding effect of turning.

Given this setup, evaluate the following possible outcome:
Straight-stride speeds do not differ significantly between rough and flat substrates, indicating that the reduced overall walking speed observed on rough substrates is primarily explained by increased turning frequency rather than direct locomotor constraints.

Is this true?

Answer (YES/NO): NO